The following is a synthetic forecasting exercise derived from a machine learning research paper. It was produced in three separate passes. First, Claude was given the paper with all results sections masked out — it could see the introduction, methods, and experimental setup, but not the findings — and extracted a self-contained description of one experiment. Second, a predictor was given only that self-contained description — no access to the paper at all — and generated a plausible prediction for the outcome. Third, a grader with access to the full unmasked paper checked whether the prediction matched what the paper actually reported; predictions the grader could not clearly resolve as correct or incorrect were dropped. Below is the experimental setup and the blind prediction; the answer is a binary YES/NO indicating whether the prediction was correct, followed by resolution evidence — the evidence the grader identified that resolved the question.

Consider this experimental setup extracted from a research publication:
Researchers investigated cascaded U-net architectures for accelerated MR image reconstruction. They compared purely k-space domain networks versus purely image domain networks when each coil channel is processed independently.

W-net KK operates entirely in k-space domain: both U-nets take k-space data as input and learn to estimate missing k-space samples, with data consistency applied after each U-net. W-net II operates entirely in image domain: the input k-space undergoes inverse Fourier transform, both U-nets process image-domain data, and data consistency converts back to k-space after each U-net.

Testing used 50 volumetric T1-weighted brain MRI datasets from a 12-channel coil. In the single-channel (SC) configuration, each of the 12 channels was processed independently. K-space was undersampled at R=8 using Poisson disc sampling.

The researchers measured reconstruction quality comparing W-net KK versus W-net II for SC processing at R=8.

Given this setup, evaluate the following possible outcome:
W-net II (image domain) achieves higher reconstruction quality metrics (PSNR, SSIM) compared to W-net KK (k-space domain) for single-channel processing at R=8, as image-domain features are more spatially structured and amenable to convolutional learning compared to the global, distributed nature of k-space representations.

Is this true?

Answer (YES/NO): YES